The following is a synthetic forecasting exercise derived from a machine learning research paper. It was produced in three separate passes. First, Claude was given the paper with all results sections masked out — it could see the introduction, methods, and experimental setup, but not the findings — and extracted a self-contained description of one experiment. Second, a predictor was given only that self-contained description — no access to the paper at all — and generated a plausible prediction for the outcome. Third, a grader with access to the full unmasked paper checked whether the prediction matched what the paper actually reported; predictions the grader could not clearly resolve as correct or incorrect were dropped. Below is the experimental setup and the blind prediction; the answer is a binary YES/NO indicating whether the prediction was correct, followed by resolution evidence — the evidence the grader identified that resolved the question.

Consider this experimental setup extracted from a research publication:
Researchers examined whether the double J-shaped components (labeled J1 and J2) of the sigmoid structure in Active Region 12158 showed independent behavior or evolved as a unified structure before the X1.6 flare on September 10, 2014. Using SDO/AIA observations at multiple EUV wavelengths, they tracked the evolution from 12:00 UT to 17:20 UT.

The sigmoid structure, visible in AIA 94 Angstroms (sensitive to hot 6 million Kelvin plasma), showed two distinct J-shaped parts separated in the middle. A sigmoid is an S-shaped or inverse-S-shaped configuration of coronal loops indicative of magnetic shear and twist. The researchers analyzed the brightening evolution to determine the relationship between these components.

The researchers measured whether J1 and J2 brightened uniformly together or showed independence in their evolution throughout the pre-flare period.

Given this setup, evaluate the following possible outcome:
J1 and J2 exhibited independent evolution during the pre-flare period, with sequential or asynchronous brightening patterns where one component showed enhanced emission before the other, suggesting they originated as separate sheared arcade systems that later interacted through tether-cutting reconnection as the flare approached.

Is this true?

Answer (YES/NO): NO